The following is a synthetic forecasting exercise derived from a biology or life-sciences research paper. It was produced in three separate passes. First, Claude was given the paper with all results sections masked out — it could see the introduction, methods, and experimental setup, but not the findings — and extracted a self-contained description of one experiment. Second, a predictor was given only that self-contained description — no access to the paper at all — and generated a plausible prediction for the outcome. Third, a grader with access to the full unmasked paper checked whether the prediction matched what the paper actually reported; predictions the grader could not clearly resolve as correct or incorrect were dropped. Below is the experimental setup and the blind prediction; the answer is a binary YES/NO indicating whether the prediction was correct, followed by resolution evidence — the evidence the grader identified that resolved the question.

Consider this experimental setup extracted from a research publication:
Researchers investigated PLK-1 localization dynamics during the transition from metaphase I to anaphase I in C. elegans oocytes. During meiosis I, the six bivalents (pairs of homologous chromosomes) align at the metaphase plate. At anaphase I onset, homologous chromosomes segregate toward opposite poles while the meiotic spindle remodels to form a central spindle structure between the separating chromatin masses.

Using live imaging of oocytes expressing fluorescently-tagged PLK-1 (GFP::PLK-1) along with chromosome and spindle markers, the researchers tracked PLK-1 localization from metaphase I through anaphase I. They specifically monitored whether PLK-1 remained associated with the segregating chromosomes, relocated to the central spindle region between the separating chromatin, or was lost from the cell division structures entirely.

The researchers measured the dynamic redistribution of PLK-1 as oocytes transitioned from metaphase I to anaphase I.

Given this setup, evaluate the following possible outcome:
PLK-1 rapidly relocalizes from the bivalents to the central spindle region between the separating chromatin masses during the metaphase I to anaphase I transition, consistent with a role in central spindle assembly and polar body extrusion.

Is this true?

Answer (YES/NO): NO